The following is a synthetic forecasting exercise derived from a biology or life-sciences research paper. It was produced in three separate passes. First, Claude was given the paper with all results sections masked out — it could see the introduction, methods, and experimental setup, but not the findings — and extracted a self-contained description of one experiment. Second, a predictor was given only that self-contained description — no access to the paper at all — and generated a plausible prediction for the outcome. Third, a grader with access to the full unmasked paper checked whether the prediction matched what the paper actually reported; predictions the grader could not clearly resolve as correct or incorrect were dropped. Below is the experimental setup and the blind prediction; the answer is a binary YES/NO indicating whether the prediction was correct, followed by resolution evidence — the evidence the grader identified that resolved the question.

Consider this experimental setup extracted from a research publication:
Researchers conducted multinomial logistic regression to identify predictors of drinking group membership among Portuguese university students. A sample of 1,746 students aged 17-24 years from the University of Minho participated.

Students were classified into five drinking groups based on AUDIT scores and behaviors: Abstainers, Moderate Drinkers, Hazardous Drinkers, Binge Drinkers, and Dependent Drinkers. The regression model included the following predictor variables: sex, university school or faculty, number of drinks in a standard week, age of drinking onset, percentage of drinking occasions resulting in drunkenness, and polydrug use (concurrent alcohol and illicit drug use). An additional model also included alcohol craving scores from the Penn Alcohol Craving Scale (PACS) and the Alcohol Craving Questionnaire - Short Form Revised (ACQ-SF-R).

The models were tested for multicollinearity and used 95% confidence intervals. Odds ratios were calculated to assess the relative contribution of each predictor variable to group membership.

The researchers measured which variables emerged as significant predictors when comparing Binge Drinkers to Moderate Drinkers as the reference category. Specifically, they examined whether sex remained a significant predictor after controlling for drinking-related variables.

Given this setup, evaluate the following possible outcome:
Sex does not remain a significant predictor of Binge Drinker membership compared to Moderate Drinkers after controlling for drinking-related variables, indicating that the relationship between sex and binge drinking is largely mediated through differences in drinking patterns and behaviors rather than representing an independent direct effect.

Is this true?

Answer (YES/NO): YES